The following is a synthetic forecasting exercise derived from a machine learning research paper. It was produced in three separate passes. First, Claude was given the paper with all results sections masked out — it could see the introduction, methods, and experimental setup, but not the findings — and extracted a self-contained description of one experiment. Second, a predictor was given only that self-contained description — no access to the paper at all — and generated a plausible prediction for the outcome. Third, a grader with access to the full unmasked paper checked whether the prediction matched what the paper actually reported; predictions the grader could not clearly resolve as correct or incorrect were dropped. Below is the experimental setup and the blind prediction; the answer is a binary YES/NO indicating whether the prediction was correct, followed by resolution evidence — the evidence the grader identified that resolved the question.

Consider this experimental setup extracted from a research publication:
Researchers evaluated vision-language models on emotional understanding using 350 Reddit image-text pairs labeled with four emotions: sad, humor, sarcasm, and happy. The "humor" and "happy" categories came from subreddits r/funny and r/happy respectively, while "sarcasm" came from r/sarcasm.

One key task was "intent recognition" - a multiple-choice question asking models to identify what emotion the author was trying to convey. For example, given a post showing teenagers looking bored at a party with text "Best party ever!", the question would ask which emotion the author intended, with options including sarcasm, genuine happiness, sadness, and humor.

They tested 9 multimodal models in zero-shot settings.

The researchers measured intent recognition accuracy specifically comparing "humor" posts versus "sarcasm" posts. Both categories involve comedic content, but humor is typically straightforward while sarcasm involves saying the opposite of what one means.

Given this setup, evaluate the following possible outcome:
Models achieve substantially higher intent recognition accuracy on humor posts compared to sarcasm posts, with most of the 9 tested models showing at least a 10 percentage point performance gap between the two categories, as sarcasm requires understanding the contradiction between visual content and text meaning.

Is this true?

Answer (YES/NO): NO